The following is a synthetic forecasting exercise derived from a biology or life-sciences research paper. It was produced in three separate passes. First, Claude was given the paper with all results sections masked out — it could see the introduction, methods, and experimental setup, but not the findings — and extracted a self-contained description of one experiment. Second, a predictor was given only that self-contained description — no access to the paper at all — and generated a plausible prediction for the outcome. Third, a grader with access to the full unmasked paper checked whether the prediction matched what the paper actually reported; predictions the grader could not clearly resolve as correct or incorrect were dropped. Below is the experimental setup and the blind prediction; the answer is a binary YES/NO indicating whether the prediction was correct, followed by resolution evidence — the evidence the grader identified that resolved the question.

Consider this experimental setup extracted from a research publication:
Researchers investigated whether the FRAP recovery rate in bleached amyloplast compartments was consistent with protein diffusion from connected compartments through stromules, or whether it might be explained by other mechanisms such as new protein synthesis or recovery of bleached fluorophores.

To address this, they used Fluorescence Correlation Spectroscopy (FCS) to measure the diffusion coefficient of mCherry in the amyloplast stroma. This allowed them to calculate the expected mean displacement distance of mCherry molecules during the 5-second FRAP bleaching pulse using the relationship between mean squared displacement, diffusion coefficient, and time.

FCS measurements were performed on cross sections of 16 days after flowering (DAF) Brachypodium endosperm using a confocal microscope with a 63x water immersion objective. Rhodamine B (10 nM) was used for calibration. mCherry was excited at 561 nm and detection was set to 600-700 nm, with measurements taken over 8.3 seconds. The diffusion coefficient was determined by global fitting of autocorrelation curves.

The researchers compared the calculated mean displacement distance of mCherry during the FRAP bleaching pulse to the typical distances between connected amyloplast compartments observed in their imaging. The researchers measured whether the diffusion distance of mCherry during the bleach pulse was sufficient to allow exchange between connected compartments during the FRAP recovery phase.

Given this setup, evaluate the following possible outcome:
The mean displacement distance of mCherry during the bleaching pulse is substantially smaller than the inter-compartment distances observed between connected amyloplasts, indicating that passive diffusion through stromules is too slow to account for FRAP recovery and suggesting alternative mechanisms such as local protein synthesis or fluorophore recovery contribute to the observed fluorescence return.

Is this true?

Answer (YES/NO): NO